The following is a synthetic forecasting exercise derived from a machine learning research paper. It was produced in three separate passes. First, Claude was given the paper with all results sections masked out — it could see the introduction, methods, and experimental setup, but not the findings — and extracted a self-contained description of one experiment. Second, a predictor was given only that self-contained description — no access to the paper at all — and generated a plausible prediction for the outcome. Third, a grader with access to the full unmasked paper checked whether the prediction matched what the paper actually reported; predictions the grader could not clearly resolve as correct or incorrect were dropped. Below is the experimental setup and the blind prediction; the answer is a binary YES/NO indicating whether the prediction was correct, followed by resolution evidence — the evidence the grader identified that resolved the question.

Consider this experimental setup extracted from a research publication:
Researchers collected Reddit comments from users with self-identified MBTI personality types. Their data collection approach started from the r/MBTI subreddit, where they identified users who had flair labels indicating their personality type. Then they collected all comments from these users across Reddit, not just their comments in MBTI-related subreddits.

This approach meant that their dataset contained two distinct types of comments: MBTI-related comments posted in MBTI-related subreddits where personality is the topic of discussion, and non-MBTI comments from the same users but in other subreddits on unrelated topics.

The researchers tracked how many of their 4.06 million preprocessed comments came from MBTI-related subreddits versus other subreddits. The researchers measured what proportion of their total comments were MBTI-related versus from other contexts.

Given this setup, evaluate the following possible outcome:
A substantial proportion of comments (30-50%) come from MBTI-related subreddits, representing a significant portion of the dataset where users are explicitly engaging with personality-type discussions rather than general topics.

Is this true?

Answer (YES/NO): NO